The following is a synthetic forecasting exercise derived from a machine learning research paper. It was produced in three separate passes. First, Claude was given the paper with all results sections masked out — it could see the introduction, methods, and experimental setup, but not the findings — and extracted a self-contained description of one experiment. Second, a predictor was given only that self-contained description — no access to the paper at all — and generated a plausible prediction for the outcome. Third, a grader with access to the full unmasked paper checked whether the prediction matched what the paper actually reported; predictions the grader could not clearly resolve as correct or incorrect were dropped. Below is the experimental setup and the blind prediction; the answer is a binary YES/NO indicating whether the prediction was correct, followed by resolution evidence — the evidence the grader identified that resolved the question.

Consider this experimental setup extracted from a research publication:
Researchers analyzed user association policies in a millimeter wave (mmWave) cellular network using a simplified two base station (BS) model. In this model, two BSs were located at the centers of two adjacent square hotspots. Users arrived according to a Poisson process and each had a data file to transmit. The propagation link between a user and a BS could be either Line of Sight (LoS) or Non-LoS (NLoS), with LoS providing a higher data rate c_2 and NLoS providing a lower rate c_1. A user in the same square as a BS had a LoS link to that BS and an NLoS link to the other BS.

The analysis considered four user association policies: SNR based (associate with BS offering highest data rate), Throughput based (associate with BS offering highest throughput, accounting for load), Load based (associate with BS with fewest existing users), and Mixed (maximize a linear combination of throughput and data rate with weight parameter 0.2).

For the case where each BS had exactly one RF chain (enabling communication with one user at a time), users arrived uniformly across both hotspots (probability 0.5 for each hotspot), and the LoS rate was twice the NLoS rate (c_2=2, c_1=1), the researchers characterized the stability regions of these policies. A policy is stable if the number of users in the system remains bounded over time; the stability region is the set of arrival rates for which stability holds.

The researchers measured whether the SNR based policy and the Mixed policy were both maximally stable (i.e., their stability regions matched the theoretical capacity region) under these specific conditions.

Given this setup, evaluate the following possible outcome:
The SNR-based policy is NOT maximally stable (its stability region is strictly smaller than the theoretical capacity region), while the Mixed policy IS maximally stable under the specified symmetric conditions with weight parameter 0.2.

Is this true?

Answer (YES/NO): NO